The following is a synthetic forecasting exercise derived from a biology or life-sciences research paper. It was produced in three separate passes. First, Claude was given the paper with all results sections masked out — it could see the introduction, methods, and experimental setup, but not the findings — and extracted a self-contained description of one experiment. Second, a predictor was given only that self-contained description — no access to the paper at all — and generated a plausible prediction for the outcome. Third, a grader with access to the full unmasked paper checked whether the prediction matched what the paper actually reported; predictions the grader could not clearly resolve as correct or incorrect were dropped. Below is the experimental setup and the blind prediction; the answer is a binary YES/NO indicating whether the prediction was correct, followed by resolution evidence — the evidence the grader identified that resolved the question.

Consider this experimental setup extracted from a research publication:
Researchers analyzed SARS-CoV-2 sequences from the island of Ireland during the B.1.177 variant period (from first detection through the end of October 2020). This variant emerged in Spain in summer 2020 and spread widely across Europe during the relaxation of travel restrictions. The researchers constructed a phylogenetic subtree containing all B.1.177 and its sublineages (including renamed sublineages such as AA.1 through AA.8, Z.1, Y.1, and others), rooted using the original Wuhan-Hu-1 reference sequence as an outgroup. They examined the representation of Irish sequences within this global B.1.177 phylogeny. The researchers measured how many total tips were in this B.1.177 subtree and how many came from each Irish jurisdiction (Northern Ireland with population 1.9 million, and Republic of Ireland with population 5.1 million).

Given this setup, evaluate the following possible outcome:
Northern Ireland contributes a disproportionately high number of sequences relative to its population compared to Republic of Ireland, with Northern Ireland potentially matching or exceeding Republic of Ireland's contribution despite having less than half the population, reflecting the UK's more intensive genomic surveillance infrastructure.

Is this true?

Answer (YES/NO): YES